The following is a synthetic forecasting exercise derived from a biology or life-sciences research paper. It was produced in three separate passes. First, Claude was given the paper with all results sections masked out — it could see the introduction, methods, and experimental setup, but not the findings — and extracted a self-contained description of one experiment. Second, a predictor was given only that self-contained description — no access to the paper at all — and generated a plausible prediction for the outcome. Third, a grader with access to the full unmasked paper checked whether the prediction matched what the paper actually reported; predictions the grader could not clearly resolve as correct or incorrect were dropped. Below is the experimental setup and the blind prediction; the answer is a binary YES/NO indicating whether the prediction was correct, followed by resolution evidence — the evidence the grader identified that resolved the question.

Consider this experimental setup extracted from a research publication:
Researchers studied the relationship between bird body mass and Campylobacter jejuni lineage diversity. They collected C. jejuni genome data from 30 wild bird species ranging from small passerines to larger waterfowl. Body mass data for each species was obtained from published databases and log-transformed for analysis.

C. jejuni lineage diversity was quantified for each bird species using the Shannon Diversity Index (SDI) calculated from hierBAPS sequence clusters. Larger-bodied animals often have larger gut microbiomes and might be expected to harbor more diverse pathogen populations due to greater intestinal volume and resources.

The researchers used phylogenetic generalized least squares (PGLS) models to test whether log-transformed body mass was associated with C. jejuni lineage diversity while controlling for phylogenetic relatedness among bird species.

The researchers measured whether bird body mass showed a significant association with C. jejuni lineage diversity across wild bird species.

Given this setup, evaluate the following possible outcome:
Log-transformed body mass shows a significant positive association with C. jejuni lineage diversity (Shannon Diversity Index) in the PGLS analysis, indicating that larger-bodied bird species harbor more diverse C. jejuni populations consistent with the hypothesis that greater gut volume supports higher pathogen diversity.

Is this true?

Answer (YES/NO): NO